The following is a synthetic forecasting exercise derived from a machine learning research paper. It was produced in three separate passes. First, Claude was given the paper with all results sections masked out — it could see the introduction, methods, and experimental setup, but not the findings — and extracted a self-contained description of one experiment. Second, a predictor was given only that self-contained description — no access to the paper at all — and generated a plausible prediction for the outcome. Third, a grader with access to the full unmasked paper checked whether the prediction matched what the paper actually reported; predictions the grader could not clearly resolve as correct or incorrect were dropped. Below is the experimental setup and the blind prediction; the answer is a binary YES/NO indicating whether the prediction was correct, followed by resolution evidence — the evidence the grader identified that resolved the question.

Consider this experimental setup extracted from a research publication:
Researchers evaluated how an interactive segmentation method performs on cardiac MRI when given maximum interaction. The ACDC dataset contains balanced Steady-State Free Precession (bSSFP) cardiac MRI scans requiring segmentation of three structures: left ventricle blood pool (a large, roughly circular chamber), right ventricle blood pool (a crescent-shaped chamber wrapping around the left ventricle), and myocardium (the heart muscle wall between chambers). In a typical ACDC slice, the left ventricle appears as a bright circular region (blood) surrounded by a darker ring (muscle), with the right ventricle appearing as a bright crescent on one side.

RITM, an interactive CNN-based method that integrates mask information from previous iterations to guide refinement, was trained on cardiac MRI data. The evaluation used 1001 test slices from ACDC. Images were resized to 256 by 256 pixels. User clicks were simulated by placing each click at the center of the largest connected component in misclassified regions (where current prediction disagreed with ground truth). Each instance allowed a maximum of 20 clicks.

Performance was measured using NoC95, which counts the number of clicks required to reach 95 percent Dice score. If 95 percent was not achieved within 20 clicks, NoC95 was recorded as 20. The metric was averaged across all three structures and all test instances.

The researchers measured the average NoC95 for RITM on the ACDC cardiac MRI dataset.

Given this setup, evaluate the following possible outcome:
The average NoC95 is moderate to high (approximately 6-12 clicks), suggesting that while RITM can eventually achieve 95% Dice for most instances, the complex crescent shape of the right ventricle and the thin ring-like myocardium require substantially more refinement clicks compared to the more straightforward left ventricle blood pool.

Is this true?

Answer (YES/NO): YES